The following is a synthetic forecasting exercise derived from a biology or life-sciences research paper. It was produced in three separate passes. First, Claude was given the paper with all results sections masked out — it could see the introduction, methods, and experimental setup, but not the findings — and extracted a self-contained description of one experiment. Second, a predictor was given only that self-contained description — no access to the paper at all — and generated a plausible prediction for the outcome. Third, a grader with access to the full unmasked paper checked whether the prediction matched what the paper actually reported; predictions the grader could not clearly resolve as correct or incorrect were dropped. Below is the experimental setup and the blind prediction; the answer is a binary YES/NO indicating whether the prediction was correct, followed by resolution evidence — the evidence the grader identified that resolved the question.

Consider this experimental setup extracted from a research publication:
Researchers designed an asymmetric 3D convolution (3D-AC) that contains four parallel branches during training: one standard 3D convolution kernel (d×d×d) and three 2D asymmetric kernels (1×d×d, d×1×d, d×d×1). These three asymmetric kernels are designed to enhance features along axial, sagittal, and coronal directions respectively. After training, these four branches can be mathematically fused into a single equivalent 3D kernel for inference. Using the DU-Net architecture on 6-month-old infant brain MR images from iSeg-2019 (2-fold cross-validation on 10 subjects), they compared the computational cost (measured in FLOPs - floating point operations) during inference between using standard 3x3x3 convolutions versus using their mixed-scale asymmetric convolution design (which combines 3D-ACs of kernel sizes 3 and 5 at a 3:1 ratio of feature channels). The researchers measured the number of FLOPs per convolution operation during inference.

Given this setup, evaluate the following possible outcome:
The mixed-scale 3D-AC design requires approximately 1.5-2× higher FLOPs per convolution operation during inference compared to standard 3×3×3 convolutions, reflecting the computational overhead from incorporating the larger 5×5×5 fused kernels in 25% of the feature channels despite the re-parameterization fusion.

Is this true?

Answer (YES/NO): NO